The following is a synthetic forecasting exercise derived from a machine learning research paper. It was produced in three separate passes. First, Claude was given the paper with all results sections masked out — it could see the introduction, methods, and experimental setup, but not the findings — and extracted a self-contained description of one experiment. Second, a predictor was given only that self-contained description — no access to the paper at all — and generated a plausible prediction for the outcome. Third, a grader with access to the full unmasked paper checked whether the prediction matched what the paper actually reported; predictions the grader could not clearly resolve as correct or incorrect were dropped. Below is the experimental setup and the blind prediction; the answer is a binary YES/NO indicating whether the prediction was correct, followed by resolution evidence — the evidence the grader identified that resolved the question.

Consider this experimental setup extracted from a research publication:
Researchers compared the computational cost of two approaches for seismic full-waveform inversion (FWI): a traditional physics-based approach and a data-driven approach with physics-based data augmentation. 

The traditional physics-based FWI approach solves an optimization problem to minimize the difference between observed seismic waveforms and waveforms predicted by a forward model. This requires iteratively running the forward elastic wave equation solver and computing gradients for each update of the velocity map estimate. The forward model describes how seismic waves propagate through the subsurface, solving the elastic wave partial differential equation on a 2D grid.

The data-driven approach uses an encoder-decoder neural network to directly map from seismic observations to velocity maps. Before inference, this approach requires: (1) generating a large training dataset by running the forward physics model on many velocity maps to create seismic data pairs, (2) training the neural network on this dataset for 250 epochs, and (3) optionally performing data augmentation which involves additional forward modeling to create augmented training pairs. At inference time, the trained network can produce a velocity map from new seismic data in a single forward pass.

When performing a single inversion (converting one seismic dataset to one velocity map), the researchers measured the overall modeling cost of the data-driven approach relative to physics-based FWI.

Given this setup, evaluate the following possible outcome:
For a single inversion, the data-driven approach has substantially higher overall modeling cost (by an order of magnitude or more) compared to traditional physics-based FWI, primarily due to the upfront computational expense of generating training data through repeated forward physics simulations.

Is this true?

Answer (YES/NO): NO